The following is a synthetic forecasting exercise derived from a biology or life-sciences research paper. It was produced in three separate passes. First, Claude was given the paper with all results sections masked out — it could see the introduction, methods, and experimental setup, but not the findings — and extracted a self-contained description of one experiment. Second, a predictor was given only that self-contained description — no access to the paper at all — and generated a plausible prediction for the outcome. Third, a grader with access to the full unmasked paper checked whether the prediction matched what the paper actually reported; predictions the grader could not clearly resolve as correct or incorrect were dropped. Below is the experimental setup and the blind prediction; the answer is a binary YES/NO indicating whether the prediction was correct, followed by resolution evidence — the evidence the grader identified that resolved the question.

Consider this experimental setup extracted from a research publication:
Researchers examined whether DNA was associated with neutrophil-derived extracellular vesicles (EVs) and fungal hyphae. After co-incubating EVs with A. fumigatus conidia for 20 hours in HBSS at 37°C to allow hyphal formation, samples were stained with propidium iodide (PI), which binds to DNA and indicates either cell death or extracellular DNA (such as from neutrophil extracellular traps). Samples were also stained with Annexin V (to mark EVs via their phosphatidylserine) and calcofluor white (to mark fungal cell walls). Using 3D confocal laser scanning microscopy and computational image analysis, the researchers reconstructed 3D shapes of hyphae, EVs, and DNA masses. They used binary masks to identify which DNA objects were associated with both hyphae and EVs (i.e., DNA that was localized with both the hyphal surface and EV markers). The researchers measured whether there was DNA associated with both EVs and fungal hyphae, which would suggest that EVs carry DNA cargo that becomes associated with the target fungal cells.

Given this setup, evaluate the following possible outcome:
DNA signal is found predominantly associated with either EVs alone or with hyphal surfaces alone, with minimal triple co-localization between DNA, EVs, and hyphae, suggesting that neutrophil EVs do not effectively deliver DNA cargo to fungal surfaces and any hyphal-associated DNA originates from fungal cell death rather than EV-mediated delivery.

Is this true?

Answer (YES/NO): NO